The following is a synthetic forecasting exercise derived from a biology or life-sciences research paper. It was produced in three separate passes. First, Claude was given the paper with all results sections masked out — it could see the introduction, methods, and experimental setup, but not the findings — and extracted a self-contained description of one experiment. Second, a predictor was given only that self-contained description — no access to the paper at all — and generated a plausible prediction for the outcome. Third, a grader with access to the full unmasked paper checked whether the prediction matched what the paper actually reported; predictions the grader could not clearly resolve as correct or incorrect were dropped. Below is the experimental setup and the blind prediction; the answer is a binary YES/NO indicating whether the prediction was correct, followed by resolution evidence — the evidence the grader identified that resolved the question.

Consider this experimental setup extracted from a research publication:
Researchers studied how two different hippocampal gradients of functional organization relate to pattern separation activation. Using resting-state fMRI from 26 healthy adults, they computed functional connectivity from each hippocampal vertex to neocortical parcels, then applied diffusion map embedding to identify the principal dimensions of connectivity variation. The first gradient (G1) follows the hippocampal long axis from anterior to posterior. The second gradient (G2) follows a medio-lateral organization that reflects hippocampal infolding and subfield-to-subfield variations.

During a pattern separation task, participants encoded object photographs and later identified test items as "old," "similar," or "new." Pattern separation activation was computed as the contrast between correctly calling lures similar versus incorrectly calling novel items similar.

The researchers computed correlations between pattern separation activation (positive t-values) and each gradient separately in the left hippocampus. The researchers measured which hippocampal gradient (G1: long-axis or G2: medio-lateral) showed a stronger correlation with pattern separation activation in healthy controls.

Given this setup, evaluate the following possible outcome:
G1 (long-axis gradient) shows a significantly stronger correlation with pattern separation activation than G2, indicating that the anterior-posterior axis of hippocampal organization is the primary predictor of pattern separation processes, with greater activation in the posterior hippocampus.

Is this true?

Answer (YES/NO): NO